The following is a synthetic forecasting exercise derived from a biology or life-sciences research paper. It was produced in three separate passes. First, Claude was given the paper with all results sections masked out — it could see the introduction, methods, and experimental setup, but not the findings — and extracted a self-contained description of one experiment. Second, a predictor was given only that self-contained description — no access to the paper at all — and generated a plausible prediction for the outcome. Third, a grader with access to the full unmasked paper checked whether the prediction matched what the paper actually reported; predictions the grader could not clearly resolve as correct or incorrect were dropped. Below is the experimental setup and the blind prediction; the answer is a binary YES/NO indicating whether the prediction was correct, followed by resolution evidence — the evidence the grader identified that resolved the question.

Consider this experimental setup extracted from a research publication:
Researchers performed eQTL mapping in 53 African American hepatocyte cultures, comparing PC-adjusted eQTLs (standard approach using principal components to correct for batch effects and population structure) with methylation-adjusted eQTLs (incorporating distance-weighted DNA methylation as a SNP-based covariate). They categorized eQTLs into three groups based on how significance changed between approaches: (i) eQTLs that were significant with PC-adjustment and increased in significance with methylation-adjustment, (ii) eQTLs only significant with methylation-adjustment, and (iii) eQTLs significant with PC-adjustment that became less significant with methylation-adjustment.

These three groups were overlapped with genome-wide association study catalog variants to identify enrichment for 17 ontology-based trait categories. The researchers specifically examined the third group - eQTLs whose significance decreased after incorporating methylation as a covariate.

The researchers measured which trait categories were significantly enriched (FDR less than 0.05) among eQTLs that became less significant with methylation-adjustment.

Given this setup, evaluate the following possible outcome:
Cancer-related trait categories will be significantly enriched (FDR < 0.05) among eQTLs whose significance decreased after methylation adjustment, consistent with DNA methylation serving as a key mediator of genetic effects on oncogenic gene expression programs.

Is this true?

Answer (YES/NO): NO